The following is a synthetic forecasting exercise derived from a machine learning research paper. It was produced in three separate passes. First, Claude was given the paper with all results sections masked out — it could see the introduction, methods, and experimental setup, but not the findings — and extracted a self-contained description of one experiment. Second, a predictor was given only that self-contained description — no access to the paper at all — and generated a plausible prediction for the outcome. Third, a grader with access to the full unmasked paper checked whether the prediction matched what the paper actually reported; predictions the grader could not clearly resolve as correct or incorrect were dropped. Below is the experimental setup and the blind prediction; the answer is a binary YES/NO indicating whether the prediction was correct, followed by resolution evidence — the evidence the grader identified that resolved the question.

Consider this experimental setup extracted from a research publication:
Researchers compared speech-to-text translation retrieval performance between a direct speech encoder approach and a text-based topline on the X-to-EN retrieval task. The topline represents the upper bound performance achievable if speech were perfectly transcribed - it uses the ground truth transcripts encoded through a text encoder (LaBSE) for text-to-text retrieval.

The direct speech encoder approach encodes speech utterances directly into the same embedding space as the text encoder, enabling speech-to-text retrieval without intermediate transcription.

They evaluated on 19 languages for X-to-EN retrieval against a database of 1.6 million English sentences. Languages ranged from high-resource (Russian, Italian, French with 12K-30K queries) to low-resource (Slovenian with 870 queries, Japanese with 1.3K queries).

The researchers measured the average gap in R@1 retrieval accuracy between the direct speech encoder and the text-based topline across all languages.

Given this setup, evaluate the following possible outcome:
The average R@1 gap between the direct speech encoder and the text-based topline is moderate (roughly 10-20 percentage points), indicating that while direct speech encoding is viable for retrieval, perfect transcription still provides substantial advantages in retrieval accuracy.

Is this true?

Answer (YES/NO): NO